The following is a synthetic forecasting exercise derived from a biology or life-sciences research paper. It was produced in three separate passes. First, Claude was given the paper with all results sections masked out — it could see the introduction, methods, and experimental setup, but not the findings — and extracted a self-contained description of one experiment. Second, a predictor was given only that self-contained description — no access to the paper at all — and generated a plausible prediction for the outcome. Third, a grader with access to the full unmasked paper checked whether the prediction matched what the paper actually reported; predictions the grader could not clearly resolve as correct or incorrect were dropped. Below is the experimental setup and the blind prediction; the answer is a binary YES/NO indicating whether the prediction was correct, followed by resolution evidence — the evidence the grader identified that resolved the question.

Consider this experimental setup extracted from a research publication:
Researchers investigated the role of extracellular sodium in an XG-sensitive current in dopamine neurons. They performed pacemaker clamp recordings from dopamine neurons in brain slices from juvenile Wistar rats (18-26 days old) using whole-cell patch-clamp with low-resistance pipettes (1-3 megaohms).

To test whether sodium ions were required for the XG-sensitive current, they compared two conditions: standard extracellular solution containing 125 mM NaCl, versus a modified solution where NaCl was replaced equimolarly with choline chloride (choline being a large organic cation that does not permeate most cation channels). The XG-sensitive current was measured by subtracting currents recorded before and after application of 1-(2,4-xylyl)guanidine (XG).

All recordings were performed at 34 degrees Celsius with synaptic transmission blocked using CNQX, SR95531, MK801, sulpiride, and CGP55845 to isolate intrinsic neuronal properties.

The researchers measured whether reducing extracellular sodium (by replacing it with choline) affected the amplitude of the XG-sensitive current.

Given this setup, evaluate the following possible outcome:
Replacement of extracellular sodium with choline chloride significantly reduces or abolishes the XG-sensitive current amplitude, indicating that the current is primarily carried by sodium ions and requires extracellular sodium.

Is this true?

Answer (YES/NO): NO